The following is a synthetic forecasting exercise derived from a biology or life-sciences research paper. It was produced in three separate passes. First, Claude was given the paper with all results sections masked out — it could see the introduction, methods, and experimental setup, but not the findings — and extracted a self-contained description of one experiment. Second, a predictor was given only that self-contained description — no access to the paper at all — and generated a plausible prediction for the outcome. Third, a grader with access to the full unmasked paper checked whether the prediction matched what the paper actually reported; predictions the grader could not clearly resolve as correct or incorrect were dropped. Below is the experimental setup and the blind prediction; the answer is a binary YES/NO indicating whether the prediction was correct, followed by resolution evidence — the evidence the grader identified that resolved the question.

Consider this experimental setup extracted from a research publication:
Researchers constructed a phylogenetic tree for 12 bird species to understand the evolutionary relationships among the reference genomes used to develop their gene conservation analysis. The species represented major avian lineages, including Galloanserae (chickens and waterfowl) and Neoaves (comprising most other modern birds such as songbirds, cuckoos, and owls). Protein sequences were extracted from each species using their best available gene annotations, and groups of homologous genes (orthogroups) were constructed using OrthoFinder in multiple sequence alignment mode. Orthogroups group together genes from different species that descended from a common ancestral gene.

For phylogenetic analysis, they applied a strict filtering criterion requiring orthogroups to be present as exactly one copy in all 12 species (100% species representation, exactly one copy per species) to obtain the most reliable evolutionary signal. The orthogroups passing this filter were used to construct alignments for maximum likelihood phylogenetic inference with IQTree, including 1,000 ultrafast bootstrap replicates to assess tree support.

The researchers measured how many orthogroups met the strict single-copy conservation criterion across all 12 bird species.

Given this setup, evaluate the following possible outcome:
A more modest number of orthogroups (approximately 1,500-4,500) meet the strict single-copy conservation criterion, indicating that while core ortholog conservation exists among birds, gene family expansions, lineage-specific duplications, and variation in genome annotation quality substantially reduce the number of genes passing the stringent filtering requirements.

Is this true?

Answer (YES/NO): NO